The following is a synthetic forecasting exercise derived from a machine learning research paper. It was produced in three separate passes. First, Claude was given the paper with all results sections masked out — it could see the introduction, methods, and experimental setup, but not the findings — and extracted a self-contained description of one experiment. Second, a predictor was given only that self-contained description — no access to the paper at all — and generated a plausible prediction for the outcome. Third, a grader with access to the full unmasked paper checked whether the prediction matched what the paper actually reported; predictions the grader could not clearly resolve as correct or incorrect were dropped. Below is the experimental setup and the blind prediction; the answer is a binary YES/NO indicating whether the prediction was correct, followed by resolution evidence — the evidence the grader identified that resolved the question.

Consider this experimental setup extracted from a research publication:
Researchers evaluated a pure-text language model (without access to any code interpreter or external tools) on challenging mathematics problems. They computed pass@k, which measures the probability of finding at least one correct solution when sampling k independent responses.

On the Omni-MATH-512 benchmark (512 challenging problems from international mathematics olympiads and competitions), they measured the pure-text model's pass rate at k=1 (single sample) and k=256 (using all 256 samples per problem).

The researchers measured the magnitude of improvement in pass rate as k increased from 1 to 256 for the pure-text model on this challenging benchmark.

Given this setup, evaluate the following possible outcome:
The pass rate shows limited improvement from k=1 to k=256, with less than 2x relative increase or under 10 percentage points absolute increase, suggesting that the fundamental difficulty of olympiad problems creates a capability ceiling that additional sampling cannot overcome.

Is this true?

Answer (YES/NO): NO